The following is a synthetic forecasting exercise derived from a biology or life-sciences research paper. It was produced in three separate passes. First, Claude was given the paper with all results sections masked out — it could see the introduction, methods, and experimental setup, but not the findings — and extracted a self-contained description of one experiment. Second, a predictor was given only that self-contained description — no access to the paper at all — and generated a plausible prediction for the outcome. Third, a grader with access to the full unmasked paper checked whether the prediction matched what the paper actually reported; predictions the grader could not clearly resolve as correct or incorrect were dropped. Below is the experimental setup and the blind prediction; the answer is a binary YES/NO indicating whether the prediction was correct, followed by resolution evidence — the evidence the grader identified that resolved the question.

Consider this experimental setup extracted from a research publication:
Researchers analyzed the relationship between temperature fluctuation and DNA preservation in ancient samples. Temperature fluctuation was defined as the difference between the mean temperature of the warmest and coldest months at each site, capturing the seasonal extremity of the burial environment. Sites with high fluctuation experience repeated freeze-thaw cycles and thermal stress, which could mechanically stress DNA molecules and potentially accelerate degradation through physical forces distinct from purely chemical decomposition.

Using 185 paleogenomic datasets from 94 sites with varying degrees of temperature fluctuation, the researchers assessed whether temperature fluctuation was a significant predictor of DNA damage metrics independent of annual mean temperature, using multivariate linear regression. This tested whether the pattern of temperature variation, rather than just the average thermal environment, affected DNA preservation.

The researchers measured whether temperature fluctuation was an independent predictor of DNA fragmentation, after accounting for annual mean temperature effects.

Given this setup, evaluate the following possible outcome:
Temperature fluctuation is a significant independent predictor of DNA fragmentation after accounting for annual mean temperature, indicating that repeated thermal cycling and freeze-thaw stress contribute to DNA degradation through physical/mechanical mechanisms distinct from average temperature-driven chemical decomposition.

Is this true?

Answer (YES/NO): YES